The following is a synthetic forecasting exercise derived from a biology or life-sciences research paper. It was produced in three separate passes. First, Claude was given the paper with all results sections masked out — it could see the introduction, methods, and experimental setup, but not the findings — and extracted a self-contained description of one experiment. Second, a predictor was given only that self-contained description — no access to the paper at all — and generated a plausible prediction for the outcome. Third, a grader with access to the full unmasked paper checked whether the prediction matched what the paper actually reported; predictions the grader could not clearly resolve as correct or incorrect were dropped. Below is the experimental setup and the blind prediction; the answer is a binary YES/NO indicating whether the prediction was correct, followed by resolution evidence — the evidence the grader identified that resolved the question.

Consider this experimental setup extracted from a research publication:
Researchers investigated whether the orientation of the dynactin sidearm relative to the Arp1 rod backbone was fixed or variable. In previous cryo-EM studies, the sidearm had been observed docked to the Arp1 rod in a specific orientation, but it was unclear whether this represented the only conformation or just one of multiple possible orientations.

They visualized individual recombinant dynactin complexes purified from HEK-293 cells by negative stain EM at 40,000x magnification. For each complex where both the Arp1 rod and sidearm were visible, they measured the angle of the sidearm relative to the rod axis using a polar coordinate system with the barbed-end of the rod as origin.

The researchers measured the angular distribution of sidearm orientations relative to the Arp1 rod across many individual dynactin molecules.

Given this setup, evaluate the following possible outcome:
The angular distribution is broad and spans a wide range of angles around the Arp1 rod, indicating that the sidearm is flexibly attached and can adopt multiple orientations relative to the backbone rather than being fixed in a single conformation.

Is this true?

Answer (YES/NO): YES